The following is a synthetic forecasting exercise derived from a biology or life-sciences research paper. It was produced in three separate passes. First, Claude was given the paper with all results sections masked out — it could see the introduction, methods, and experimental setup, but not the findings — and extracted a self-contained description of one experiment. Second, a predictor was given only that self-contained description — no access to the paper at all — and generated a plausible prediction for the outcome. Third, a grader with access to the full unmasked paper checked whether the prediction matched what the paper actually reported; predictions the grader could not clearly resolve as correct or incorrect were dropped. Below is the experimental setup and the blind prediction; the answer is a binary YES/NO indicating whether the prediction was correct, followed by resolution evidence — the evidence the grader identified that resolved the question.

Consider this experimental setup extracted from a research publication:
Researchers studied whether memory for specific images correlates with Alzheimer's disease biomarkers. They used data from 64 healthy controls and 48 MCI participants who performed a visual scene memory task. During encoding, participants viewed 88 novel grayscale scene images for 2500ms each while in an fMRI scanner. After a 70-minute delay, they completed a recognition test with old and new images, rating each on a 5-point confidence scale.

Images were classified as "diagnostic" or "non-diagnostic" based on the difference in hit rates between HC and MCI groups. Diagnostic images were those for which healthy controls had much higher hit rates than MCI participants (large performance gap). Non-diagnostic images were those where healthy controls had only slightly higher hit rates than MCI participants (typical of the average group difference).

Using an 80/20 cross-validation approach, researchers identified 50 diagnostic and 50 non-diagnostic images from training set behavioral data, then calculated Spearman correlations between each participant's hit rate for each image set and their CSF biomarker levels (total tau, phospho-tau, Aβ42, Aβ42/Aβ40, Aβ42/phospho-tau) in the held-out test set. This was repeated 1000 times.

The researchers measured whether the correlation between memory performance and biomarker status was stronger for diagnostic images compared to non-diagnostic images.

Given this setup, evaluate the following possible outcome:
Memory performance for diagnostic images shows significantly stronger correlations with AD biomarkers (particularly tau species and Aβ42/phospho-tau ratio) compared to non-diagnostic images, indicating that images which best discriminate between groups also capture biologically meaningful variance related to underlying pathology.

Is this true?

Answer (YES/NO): YES